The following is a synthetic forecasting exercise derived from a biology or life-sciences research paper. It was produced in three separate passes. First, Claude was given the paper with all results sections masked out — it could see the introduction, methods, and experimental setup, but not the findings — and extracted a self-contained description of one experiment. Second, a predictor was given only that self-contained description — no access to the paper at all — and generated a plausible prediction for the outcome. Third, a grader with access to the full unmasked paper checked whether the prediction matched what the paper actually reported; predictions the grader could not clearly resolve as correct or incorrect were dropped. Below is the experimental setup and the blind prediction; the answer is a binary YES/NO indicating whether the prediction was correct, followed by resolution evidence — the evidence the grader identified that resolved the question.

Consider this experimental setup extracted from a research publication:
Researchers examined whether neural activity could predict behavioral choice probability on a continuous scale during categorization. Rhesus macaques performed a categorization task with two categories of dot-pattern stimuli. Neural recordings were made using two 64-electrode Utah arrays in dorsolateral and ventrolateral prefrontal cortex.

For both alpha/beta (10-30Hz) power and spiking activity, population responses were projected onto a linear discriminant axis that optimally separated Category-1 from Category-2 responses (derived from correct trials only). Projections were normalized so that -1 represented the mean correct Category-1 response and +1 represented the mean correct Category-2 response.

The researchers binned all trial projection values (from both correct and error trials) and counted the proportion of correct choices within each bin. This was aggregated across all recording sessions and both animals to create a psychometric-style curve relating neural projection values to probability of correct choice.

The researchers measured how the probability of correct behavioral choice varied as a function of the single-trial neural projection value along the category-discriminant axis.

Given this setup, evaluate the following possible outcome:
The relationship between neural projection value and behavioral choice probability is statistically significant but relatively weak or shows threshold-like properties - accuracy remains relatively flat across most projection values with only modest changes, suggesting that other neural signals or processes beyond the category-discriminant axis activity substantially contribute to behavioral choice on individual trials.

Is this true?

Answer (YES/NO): NO